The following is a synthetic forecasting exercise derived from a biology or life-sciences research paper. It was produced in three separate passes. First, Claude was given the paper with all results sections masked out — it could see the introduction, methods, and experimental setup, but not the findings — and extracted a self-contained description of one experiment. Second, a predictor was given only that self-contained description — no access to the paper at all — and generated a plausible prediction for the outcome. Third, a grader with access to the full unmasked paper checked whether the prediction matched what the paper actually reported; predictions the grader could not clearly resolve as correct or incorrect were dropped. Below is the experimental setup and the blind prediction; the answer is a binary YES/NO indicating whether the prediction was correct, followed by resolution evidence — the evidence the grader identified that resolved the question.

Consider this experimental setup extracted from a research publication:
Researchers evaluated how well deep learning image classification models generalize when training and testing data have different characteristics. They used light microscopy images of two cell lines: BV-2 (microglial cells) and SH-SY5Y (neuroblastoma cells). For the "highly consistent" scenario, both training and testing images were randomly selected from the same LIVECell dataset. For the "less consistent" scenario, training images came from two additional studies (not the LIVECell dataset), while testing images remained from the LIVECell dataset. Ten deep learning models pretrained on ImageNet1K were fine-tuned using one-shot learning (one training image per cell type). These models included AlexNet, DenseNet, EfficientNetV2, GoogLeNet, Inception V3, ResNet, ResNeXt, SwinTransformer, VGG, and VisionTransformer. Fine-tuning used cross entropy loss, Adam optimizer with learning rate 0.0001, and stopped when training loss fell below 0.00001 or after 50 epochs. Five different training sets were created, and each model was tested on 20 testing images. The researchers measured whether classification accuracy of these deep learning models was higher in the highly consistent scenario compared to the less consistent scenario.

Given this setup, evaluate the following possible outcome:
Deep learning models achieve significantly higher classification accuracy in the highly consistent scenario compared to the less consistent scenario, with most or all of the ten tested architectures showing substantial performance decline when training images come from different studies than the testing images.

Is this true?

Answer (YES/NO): YES